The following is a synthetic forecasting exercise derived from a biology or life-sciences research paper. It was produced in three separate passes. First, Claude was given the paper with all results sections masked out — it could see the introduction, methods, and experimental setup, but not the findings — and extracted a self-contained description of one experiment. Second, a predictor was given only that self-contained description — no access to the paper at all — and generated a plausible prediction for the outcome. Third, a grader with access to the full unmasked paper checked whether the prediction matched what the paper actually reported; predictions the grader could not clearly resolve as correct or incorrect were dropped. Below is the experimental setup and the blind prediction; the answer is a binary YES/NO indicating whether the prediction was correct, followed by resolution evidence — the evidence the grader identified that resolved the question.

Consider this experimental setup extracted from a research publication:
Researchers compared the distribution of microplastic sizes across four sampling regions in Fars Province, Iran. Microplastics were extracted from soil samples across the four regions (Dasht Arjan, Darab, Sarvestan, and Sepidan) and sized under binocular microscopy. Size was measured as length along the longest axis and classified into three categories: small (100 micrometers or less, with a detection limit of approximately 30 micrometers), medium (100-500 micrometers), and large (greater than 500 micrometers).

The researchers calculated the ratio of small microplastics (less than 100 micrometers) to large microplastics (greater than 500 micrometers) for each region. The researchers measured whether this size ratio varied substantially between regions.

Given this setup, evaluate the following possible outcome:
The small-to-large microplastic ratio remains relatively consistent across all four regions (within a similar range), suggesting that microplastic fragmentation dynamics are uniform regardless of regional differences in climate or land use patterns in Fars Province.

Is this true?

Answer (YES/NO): NO